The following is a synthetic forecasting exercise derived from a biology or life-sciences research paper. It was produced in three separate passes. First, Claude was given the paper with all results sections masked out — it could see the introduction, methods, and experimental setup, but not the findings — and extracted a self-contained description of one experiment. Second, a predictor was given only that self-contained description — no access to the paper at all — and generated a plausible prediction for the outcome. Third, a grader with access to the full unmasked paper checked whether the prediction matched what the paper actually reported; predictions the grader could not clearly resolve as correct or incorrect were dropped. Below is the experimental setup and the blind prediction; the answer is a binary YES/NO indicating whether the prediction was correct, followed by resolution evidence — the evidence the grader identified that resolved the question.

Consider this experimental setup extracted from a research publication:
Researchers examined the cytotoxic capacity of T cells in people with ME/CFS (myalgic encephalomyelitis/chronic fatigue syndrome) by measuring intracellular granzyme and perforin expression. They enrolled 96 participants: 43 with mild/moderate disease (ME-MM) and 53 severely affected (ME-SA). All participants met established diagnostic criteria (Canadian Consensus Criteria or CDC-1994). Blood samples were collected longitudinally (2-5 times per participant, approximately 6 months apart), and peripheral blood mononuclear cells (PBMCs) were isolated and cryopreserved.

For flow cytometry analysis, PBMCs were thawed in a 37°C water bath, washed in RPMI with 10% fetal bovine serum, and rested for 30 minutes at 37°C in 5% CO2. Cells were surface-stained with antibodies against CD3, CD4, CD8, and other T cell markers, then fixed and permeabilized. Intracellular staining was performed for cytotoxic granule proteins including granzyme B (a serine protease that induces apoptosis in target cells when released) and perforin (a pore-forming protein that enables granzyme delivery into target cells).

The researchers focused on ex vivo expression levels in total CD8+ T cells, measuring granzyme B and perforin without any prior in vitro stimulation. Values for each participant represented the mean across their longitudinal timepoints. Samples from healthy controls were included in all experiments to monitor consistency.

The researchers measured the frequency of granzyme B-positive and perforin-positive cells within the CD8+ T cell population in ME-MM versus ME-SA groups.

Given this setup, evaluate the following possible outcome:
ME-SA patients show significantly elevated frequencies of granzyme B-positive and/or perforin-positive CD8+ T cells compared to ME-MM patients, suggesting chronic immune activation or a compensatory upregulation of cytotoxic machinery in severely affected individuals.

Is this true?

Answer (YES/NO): NO